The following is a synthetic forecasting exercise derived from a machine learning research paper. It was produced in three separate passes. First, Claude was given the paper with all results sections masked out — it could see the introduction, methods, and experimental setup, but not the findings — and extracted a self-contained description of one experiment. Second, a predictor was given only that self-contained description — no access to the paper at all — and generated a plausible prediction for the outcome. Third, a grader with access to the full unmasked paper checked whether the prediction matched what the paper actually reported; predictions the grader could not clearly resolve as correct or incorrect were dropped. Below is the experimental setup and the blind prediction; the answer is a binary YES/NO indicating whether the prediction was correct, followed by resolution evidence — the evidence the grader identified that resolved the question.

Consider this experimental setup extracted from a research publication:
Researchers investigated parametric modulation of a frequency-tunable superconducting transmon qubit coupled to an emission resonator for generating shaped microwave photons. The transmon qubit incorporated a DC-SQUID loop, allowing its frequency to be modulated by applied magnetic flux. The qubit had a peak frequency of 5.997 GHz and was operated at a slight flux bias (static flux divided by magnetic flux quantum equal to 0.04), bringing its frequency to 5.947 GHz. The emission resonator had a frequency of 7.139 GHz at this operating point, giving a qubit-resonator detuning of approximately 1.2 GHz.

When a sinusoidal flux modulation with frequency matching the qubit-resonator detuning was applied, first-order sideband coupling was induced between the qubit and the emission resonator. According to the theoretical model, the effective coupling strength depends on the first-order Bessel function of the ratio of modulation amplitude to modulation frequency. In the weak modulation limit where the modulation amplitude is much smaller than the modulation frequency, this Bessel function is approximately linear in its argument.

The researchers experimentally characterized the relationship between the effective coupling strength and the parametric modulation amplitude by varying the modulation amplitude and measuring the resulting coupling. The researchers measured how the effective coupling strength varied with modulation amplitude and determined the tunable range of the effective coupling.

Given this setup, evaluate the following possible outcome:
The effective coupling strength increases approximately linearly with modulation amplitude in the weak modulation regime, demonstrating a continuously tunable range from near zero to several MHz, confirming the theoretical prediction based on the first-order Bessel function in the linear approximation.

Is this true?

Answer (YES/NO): NO